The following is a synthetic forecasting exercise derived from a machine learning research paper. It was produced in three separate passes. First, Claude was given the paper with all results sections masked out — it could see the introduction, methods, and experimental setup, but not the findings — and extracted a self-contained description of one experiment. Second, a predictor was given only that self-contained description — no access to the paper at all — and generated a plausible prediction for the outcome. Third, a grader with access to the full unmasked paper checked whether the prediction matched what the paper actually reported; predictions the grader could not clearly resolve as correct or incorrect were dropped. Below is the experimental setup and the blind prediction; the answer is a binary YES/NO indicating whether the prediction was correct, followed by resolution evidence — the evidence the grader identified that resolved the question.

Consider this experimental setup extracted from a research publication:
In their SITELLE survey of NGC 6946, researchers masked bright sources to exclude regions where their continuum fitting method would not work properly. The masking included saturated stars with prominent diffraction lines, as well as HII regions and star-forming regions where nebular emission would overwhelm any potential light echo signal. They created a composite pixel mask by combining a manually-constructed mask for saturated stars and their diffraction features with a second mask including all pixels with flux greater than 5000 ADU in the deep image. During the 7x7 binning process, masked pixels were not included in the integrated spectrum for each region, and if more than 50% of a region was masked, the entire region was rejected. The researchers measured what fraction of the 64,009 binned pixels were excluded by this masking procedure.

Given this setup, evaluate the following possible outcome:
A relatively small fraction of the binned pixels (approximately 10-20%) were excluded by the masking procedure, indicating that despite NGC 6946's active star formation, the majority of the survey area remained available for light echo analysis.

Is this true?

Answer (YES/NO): NO